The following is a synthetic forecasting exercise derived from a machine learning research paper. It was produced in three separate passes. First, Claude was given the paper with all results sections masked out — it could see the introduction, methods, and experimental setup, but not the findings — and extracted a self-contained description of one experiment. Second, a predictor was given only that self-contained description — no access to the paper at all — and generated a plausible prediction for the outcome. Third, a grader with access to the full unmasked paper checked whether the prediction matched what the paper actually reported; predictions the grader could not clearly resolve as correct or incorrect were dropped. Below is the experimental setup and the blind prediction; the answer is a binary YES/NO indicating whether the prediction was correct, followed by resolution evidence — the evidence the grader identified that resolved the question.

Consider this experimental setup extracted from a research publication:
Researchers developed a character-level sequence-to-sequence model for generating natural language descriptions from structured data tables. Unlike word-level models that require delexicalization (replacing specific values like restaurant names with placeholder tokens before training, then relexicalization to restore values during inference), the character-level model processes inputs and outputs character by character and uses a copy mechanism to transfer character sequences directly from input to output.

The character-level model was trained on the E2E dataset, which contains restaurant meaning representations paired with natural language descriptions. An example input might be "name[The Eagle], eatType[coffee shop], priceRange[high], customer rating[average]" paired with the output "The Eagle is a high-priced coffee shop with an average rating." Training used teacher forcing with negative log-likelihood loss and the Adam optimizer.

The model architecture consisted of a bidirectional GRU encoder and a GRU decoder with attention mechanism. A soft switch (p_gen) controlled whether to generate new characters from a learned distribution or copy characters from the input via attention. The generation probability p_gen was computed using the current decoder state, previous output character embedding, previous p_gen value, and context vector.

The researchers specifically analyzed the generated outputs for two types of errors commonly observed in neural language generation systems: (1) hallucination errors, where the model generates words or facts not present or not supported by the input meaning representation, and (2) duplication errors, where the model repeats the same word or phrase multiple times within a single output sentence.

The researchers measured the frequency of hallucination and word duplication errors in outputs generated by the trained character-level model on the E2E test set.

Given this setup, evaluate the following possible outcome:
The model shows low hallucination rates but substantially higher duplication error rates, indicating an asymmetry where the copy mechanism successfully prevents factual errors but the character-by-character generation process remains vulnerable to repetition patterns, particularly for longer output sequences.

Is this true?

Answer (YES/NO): NO